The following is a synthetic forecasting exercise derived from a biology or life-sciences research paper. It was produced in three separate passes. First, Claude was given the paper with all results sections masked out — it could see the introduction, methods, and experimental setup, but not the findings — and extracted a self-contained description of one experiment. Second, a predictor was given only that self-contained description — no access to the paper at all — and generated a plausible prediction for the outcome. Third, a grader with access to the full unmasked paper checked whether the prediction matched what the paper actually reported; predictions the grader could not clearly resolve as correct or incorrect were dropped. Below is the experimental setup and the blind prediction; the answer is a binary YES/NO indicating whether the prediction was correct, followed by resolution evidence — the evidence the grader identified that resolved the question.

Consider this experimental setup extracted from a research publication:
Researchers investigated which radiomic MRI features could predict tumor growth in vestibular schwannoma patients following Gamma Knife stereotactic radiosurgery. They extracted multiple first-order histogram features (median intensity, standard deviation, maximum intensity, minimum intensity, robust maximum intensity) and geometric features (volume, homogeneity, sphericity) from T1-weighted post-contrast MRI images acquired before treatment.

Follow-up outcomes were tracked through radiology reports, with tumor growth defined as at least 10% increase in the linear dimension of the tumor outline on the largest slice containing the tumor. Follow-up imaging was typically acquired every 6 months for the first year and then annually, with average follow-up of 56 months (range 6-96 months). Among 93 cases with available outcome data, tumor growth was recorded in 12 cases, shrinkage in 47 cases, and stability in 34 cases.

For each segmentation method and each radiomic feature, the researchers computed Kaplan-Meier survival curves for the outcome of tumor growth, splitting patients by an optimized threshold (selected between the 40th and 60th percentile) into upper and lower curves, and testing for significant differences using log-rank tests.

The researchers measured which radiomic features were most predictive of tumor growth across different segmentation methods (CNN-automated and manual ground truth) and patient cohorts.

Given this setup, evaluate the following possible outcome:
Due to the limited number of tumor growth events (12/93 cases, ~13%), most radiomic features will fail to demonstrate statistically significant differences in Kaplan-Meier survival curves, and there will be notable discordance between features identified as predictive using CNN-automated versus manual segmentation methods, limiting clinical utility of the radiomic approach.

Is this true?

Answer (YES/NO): NO